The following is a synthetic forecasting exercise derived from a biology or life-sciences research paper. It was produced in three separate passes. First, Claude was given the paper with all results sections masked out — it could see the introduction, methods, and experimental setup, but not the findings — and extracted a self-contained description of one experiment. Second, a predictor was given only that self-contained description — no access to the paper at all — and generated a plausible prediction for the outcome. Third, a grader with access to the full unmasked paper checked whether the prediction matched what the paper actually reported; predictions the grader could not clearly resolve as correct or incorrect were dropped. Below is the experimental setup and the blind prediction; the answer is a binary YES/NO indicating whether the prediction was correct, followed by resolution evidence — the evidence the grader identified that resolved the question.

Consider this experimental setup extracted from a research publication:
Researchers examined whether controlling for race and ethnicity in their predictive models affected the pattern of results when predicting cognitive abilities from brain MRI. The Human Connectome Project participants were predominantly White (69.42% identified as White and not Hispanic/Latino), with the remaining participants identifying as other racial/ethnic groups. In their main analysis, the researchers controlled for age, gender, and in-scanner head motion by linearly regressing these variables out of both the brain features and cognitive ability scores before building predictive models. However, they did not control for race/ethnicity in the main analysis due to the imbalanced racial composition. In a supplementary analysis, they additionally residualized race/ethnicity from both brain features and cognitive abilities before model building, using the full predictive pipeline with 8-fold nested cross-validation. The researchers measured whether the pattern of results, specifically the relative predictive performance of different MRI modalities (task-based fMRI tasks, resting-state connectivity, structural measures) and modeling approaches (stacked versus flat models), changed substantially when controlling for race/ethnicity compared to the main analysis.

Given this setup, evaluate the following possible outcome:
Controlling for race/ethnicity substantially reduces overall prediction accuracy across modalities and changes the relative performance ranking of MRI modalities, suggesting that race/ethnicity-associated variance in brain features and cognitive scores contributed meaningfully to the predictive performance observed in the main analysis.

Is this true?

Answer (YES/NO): NO